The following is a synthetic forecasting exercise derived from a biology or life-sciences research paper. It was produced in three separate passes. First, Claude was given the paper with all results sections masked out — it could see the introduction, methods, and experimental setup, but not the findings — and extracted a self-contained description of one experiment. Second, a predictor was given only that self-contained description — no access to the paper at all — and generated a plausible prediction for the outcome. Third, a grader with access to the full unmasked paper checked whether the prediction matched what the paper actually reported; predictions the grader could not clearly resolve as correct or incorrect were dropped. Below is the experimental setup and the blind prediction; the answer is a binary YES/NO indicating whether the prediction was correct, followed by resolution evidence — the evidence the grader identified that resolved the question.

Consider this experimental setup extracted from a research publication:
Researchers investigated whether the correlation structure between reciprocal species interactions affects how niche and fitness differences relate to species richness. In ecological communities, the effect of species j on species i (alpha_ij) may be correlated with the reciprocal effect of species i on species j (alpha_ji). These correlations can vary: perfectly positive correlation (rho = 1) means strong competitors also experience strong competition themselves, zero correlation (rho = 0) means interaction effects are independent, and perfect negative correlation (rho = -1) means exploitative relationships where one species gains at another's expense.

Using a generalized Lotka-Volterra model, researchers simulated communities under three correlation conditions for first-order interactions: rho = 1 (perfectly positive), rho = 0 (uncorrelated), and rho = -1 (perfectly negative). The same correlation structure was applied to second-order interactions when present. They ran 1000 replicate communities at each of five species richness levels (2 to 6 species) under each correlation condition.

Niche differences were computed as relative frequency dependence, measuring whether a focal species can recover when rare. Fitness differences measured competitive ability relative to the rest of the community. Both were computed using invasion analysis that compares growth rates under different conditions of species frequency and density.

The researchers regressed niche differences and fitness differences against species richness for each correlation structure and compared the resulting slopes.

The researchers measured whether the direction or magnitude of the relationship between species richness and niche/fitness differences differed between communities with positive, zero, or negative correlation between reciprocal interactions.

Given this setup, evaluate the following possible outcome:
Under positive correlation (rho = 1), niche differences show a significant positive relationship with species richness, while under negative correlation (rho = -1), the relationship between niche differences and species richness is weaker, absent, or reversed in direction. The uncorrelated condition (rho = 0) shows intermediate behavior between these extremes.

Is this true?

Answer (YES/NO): NO